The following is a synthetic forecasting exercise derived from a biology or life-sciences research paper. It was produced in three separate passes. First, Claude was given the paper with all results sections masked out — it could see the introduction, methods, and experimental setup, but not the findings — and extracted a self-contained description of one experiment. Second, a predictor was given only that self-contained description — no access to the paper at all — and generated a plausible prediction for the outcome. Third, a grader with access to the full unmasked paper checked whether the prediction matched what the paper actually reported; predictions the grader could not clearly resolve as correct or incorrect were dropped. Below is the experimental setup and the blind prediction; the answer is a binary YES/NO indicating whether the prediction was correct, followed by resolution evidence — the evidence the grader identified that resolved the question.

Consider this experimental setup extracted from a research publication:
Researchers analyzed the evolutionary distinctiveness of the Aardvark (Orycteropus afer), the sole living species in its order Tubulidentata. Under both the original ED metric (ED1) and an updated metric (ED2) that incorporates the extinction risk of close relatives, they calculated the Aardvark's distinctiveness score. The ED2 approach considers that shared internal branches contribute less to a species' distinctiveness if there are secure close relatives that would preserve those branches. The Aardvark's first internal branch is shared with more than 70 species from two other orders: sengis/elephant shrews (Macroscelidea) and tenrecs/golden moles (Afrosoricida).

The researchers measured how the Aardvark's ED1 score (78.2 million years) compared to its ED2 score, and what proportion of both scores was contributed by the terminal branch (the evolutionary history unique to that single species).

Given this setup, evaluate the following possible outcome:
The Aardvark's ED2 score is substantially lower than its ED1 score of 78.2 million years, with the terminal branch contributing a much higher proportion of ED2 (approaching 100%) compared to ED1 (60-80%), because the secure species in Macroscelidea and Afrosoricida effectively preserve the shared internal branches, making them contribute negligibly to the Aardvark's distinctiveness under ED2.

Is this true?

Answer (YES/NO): NO